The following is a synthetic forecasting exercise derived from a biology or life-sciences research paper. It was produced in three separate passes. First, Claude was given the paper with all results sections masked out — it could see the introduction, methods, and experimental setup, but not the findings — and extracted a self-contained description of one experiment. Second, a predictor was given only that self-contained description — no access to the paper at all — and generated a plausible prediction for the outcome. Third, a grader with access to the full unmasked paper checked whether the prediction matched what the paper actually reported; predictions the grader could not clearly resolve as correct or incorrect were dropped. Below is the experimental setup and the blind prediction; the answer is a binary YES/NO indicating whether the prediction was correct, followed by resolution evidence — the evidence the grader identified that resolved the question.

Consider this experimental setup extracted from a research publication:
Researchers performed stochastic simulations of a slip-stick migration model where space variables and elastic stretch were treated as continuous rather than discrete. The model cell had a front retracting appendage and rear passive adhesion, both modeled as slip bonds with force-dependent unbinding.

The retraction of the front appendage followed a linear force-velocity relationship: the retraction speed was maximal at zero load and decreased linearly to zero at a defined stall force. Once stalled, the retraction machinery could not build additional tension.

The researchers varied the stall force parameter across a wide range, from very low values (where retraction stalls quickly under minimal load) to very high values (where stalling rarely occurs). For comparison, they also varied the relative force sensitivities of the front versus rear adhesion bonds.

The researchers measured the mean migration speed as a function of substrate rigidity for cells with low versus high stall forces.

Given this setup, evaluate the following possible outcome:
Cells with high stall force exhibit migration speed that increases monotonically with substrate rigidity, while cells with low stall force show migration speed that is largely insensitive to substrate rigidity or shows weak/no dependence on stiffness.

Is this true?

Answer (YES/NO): NO